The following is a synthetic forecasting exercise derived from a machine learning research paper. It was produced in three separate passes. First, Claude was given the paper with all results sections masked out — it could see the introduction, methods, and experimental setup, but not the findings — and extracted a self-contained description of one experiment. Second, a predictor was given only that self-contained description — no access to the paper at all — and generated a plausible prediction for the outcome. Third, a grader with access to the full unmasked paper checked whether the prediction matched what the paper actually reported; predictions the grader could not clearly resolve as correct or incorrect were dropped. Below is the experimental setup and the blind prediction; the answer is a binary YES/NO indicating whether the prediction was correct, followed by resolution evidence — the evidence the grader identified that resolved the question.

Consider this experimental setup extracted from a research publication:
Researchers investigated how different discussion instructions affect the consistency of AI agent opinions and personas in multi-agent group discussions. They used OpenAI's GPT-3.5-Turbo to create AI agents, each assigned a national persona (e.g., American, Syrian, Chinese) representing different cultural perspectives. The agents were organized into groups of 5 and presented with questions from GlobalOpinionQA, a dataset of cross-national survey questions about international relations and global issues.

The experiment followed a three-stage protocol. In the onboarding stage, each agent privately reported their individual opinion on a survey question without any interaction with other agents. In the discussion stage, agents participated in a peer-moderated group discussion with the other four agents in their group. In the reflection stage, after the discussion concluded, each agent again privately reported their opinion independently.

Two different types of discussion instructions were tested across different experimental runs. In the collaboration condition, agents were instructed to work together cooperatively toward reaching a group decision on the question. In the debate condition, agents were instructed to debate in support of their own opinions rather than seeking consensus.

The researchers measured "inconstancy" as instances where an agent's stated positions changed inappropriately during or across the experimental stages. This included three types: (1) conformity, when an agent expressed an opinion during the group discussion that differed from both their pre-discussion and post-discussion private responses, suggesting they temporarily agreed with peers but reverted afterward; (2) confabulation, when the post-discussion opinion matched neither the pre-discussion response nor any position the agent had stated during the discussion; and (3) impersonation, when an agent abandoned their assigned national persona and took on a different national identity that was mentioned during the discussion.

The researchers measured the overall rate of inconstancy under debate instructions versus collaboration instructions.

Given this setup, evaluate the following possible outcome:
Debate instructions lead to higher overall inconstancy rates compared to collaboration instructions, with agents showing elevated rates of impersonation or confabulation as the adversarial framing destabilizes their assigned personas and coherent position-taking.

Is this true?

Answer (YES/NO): NO